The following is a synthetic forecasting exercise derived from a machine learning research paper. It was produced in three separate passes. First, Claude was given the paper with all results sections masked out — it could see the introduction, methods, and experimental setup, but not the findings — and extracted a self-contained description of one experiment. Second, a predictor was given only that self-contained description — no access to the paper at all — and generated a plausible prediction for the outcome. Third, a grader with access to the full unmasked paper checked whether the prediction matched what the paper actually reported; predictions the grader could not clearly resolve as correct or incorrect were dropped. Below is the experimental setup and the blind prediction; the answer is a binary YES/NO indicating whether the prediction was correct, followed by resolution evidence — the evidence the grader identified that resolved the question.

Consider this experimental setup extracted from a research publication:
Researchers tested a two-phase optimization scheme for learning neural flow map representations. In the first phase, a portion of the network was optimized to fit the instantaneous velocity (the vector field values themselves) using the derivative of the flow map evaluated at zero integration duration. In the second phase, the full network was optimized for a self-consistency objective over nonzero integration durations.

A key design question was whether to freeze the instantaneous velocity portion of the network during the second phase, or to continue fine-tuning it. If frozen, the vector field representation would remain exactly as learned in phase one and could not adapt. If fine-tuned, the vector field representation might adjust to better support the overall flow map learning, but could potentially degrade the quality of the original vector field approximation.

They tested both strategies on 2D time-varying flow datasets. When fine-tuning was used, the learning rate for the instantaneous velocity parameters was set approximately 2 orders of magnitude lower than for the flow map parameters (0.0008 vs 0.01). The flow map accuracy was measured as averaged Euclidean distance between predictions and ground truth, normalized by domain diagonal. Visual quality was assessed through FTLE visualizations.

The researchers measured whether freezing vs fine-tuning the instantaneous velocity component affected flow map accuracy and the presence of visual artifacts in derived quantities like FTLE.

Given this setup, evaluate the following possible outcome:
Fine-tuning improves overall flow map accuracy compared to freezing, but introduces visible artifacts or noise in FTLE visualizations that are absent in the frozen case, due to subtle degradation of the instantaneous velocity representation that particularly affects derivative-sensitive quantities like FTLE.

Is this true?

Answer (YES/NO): NO